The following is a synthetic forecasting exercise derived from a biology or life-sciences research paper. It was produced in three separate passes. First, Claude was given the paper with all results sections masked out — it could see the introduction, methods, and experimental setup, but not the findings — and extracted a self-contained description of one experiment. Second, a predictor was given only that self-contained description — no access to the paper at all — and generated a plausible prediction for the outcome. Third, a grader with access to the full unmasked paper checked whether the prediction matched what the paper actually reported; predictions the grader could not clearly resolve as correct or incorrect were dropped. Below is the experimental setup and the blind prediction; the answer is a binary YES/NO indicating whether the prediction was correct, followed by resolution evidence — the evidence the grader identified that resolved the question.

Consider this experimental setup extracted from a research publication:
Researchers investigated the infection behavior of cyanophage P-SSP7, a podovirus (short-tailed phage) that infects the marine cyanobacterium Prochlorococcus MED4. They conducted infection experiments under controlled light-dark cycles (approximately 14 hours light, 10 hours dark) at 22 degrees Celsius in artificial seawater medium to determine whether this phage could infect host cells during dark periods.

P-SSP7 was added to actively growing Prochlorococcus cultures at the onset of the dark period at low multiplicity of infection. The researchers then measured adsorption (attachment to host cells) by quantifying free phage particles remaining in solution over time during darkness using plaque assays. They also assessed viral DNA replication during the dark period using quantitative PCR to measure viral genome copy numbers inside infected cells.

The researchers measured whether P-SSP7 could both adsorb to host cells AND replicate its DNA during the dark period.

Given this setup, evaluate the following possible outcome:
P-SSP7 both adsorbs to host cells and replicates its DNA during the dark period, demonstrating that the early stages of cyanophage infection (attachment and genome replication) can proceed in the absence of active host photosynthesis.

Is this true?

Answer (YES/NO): YES